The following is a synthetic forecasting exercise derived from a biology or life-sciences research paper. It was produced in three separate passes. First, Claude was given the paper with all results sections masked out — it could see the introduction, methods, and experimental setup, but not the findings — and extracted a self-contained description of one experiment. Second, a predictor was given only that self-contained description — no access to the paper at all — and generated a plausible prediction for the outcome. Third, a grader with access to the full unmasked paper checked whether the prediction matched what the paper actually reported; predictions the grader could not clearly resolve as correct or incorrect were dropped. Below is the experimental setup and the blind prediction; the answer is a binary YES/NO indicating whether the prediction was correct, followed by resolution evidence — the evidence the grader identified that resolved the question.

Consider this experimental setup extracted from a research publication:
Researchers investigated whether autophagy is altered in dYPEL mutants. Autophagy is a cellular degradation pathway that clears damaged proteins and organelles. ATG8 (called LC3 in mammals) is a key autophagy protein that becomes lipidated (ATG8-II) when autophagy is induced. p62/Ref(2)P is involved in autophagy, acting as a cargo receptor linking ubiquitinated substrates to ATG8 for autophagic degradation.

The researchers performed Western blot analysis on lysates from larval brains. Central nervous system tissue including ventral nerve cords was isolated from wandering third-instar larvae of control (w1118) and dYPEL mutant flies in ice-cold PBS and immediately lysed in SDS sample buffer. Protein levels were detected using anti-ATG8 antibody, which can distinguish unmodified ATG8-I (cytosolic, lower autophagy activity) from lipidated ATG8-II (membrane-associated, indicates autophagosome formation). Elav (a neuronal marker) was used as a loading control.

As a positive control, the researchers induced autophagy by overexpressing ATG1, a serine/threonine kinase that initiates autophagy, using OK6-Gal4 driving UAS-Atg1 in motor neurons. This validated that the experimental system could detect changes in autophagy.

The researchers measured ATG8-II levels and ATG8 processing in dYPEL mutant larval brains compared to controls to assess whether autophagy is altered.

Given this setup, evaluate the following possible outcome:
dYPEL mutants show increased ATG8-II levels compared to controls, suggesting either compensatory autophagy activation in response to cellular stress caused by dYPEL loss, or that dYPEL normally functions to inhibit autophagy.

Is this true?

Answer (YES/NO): NO